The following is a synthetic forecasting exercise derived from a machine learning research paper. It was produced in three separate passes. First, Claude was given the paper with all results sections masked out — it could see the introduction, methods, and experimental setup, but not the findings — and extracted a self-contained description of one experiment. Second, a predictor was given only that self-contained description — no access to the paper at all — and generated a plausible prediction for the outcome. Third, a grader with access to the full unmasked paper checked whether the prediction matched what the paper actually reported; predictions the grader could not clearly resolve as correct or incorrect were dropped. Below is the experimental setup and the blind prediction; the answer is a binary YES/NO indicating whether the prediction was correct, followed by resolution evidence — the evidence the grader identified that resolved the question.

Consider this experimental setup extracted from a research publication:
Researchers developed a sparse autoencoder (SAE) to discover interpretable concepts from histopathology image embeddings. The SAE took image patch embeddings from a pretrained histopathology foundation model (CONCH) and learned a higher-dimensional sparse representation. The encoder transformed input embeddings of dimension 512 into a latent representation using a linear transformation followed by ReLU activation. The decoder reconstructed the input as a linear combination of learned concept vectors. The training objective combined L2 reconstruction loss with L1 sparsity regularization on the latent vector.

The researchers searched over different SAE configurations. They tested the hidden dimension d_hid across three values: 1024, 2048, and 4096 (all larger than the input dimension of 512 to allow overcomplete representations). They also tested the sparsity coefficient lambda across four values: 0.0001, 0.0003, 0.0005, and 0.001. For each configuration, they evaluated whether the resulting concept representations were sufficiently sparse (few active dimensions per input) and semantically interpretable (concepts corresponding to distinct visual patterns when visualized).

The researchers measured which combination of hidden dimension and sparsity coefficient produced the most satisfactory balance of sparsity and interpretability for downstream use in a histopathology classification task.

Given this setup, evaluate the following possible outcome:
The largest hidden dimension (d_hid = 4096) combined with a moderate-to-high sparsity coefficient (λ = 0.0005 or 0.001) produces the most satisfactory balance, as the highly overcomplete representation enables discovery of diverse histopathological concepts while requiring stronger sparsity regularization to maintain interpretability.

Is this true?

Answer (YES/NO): NO